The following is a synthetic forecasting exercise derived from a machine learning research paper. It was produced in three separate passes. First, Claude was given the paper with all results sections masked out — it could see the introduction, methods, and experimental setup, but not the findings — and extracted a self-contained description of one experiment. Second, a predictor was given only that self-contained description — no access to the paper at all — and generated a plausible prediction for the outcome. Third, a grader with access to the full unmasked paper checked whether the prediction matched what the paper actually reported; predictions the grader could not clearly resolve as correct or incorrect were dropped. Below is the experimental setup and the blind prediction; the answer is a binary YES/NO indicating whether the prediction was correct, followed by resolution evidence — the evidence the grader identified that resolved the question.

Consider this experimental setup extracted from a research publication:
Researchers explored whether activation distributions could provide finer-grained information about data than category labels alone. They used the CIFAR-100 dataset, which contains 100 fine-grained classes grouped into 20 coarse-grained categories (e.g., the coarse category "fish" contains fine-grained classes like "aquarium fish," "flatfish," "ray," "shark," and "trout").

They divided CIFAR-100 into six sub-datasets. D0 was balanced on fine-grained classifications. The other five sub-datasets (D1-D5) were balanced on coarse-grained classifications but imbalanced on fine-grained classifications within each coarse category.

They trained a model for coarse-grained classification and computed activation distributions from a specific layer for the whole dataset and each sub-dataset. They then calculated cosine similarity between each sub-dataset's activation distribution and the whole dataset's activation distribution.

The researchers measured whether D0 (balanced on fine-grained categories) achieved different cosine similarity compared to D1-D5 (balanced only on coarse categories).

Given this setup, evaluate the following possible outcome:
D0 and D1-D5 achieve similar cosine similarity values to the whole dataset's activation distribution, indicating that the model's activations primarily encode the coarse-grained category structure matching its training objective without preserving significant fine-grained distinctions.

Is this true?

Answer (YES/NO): NO